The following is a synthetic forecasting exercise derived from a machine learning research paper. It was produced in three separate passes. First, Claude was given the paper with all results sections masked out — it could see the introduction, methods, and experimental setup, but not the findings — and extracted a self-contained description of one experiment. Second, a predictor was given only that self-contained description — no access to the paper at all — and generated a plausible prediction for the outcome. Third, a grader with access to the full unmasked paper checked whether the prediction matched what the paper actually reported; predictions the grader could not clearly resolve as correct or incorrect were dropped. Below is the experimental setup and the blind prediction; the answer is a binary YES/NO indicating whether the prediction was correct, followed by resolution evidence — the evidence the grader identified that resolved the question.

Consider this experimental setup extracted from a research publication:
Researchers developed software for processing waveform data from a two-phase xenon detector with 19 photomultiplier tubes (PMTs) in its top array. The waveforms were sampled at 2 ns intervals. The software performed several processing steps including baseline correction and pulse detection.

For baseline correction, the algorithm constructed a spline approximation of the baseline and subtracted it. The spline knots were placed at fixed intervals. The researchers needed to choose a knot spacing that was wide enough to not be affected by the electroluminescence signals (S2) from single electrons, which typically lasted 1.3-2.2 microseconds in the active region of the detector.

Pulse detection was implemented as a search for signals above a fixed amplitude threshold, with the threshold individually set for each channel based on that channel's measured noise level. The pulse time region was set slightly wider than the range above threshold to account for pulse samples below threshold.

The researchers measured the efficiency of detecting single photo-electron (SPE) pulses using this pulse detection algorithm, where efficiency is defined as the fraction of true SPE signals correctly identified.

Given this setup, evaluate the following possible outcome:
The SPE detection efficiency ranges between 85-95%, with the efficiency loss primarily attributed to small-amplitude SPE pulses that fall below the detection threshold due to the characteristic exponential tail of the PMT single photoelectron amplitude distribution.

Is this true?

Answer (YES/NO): NO